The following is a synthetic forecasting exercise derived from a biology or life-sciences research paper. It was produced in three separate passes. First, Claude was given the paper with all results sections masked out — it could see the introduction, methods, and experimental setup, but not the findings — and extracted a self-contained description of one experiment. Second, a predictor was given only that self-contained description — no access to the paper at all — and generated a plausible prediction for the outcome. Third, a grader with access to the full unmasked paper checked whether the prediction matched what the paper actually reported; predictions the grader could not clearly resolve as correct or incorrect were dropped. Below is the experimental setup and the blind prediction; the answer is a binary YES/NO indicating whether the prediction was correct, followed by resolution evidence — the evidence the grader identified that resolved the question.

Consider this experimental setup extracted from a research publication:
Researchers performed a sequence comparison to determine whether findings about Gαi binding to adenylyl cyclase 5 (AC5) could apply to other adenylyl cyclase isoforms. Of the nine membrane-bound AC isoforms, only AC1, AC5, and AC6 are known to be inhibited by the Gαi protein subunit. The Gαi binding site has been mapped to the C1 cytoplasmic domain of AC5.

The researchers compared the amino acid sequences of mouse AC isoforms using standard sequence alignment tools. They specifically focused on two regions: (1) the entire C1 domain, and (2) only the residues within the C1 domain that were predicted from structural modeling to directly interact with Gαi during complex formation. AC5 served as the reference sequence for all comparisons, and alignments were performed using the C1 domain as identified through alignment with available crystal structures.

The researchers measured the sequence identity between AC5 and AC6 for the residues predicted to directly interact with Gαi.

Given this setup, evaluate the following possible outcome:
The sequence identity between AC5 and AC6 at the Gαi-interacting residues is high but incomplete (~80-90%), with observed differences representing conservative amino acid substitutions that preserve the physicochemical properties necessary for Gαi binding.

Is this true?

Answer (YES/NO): NO